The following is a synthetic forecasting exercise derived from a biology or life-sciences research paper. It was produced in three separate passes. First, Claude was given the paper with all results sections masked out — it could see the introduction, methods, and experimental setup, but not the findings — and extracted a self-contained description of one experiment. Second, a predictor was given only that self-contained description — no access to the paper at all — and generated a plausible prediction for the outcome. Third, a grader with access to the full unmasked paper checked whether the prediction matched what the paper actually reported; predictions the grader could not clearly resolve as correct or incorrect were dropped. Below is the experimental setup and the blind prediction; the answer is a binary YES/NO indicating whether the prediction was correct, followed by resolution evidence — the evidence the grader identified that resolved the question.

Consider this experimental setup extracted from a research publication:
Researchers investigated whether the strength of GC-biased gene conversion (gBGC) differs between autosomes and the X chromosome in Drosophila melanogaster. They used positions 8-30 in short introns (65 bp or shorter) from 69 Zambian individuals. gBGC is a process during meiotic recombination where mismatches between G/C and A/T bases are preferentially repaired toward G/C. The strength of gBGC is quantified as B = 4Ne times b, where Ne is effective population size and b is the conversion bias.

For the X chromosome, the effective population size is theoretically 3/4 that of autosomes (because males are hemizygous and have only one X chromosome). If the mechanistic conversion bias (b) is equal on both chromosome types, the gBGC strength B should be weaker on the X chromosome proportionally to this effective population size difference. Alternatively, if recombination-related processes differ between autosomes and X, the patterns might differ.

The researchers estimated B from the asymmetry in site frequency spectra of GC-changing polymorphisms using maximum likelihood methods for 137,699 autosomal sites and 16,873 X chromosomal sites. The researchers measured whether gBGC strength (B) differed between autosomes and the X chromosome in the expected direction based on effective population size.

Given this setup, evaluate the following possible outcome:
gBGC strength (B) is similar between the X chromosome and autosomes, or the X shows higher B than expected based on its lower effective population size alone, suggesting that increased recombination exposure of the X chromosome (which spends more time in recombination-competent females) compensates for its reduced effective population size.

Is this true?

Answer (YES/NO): YES